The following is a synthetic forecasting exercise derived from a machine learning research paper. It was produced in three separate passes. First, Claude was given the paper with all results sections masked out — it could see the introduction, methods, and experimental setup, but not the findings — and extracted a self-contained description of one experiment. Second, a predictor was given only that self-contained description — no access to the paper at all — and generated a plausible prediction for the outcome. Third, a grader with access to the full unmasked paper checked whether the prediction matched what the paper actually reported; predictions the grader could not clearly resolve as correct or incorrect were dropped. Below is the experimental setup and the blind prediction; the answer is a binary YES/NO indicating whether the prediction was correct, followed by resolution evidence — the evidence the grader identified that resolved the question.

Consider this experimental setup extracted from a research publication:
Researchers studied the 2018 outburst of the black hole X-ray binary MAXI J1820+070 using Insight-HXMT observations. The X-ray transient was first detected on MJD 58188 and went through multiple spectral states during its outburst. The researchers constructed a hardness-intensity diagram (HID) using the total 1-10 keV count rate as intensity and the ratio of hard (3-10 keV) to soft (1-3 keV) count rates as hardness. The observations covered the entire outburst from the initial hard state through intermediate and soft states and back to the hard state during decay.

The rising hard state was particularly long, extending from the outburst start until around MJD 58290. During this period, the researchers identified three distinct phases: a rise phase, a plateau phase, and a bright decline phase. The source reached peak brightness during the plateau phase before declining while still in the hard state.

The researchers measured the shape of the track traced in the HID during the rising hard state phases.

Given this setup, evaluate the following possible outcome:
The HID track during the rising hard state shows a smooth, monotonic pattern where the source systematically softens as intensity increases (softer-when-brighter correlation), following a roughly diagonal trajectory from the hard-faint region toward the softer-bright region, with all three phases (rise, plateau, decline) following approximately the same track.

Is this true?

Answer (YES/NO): NO